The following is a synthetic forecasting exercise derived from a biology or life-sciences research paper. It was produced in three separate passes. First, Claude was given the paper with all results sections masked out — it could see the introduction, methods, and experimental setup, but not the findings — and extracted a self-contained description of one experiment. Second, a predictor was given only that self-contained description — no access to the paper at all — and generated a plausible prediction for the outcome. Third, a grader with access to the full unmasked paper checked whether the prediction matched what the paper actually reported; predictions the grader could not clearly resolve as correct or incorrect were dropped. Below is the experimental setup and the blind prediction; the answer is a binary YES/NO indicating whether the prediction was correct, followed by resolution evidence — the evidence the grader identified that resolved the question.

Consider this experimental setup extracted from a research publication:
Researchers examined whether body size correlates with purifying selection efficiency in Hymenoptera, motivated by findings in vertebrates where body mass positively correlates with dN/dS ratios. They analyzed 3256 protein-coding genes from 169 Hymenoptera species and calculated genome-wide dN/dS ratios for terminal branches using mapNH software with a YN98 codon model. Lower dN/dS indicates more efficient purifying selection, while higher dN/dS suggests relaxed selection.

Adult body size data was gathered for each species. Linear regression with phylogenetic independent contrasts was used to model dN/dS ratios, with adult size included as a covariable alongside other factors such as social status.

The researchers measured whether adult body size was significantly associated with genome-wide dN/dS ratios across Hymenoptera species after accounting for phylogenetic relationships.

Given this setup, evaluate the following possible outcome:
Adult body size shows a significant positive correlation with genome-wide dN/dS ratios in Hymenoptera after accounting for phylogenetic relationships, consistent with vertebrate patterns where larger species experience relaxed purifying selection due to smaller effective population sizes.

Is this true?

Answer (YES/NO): YES